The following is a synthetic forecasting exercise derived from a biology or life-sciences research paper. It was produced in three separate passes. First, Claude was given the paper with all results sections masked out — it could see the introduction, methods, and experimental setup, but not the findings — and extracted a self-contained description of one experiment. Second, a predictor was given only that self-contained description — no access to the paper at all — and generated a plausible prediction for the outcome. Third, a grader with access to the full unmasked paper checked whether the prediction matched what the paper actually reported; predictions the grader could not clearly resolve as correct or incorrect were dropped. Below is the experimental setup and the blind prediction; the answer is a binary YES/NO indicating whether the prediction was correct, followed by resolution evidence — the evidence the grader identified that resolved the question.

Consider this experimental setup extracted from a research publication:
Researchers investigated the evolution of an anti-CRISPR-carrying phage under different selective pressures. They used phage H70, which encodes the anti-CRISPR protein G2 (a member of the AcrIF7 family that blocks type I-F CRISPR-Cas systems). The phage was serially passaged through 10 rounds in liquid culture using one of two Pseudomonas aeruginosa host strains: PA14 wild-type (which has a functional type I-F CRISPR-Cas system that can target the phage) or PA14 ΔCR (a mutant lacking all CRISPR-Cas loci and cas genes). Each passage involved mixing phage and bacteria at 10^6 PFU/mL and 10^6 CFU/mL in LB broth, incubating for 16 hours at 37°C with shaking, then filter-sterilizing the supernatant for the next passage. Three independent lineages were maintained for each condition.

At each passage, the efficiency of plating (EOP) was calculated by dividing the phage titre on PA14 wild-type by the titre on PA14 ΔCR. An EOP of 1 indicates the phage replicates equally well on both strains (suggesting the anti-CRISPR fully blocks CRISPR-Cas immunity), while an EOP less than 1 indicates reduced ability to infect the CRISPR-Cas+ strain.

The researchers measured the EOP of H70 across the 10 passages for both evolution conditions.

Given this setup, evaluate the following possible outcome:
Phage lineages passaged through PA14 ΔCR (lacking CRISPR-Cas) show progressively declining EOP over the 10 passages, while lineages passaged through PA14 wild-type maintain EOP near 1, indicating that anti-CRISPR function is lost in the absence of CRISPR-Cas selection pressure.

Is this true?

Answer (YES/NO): NO